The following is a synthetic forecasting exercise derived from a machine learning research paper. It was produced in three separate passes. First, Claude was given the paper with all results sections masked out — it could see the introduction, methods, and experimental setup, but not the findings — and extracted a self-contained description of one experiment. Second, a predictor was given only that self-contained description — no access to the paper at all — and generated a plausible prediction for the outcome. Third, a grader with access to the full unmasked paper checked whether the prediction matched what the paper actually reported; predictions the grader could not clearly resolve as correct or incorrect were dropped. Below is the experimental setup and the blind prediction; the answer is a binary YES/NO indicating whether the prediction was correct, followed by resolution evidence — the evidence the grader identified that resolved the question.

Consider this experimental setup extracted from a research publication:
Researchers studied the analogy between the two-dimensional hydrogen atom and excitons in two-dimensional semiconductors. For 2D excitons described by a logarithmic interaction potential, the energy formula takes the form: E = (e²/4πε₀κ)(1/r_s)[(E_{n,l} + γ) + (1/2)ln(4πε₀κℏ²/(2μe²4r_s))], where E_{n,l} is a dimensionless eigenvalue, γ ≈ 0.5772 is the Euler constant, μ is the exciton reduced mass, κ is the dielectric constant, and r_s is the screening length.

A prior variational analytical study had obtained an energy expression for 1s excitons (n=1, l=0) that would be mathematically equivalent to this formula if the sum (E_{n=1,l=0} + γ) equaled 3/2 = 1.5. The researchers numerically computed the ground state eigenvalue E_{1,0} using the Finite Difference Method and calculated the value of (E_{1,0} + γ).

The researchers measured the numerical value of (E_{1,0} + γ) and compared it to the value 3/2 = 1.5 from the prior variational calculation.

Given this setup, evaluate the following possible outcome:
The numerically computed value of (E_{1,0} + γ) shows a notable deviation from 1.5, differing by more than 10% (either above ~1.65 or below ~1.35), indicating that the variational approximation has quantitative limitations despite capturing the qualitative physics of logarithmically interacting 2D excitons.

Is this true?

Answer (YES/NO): YES